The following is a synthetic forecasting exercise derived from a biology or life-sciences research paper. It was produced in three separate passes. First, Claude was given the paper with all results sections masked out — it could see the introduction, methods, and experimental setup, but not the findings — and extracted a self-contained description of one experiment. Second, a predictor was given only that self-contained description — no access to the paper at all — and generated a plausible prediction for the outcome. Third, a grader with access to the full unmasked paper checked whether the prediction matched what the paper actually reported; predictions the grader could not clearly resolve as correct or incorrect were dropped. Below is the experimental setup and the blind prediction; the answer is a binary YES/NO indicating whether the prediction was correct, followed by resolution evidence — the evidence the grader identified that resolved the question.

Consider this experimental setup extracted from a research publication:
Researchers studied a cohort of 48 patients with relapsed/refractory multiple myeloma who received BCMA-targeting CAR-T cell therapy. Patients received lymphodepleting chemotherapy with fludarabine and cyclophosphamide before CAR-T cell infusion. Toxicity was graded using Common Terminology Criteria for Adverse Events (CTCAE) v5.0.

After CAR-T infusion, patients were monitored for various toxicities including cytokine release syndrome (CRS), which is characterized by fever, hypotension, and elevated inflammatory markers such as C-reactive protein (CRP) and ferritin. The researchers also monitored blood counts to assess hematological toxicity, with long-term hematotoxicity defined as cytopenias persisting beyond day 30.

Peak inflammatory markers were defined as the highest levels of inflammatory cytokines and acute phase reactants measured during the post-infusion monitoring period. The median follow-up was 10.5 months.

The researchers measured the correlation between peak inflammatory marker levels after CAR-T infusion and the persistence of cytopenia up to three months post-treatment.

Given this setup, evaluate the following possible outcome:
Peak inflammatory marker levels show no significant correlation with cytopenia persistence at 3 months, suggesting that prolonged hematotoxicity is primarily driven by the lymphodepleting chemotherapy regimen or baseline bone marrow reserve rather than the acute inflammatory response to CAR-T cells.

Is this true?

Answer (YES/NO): NO